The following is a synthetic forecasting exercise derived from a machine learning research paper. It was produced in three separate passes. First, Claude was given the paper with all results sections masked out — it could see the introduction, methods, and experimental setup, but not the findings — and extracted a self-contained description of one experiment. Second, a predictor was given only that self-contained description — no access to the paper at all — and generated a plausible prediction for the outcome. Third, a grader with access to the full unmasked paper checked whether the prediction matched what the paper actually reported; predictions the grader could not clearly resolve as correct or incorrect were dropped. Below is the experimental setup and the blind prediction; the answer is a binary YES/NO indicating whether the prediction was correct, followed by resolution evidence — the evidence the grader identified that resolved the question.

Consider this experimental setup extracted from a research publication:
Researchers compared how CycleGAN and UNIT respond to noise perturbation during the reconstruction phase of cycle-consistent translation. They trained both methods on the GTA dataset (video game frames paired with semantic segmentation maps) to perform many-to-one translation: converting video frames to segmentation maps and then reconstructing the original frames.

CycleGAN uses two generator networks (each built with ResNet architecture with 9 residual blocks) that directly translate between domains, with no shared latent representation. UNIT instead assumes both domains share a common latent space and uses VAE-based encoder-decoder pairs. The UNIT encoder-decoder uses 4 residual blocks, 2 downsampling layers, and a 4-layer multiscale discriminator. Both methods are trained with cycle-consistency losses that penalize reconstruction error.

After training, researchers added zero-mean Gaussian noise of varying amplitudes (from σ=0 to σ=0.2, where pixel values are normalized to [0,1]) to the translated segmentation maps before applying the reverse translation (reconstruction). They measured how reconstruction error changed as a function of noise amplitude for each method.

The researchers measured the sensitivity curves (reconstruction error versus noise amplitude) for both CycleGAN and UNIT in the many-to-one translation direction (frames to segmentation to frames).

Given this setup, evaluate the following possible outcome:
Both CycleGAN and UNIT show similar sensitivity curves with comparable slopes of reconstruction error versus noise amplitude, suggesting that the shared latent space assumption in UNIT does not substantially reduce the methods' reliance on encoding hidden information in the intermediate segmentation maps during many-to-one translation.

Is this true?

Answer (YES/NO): NO